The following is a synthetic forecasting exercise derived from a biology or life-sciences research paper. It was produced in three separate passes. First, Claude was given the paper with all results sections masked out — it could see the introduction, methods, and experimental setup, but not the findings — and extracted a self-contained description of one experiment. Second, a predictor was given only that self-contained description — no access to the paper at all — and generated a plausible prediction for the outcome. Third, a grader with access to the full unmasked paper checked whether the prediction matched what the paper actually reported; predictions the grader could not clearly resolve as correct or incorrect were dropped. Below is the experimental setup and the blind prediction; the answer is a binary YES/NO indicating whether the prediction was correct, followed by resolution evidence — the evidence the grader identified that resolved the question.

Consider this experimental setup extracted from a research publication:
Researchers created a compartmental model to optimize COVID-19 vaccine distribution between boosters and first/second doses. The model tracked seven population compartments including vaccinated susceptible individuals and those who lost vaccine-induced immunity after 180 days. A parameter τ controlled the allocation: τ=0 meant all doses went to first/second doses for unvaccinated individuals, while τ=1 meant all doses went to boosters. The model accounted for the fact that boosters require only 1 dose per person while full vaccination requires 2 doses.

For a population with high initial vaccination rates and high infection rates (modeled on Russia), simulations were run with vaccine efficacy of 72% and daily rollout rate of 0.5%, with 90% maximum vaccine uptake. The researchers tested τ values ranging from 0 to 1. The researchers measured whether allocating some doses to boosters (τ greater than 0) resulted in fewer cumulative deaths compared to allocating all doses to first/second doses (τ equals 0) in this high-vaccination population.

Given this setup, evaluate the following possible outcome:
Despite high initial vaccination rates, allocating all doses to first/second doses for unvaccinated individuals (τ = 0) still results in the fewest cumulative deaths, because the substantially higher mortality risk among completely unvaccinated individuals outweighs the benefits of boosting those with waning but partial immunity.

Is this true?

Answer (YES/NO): NO